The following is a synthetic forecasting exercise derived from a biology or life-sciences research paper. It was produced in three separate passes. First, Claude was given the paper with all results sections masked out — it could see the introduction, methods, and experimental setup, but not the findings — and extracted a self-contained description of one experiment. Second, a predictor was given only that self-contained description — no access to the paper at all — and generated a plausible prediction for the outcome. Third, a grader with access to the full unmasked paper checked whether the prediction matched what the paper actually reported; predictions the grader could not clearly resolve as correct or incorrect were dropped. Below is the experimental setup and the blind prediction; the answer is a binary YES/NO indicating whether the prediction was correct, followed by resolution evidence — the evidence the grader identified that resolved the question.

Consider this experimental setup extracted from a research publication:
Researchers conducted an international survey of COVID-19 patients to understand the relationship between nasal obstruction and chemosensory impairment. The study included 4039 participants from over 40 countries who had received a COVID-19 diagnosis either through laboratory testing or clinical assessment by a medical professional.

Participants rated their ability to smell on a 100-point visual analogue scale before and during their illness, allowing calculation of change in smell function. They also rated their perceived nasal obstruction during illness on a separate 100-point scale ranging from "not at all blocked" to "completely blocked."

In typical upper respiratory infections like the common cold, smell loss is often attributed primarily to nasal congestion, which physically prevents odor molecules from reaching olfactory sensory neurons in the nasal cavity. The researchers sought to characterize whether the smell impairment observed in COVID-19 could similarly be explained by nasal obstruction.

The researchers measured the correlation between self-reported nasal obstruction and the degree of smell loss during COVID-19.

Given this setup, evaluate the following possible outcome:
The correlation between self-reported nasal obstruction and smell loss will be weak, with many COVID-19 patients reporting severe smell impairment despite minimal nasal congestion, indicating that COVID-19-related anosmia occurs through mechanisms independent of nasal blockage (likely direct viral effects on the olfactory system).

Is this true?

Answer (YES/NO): YES